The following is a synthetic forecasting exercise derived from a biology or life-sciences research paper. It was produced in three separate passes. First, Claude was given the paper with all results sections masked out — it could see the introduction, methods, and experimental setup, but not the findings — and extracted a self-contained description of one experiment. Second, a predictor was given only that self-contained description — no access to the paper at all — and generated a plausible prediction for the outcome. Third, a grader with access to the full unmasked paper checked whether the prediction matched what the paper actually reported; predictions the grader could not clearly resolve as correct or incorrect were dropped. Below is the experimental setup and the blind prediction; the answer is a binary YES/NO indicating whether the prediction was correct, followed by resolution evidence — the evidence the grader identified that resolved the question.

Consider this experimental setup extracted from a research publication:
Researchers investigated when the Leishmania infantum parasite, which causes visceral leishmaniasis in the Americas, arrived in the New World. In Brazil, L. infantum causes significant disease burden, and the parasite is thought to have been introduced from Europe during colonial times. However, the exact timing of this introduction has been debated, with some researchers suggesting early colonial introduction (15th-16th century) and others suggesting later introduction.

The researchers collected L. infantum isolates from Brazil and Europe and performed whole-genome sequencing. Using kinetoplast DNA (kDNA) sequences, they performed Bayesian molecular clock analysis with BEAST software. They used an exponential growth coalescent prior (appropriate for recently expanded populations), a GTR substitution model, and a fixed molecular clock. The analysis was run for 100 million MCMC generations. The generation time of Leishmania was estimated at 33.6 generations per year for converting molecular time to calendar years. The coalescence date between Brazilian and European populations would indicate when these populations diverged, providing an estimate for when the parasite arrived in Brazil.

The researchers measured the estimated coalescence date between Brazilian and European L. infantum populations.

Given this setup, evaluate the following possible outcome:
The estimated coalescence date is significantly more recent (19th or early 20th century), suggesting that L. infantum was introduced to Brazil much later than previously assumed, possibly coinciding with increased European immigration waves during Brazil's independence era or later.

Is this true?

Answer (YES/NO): YES